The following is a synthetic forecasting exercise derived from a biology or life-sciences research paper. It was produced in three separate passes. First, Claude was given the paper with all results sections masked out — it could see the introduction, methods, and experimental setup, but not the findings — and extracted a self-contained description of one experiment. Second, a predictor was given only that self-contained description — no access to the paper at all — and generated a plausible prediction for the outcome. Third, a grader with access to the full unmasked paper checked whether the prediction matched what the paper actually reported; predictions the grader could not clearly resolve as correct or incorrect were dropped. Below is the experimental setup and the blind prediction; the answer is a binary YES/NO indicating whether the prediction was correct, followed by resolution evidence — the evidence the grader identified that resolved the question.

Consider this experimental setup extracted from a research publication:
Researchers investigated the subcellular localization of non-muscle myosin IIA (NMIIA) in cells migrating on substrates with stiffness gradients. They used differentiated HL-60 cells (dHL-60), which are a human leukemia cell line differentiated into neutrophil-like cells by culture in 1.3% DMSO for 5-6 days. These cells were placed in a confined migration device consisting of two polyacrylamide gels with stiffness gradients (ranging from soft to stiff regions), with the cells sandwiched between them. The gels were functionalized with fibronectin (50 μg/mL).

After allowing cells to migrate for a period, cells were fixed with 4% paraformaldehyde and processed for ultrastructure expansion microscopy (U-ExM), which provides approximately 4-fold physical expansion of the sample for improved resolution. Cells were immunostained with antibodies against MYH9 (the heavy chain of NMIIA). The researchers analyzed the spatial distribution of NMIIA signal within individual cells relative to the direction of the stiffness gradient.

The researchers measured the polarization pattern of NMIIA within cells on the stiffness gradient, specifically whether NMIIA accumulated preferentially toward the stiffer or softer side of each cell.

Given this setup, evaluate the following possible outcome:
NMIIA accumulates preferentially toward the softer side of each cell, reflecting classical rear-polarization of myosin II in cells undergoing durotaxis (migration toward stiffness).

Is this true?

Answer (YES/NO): YES